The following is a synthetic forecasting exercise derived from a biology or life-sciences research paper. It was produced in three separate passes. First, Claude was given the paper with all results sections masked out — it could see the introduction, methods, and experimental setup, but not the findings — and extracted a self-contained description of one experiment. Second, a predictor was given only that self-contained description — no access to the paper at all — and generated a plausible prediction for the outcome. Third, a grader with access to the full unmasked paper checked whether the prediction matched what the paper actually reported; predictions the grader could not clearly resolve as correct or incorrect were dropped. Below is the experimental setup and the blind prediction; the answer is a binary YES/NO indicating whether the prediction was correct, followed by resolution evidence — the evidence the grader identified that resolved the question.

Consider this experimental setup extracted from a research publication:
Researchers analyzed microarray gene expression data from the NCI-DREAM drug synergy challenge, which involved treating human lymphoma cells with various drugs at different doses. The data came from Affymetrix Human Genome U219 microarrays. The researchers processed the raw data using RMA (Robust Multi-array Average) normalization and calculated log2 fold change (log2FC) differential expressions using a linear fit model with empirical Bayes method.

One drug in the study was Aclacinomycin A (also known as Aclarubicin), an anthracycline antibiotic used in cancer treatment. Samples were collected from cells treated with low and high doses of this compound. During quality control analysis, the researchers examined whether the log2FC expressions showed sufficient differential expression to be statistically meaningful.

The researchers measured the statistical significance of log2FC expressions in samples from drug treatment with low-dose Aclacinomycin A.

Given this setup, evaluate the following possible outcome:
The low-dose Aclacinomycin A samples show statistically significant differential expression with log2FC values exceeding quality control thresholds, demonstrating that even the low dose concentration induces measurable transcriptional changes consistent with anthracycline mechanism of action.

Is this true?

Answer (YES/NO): NO